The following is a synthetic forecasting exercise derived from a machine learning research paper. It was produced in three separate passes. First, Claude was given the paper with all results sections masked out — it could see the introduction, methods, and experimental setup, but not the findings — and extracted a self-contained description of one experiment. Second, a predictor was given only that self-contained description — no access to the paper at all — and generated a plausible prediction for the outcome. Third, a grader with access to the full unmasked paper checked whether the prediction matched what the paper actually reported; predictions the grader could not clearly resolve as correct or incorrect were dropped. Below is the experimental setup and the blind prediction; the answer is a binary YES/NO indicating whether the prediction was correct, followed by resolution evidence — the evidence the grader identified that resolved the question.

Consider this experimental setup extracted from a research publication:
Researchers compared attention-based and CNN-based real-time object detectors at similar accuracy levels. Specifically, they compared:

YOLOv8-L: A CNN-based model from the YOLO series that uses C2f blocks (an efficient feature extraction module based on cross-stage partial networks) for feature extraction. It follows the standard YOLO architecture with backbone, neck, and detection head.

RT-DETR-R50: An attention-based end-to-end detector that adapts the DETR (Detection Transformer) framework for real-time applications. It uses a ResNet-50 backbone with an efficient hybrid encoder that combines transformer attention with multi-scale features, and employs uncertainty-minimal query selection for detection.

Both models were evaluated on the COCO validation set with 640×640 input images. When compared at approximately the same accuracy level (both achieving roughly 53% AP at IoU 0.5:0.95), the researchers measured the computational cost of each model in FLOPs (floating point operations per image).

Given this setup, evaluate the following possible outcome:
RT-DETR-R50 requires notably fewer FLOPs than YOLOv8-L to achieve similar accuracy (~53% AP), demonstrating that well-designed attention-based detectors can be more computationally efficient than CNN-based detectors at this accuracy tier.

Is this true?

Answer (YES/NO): YES